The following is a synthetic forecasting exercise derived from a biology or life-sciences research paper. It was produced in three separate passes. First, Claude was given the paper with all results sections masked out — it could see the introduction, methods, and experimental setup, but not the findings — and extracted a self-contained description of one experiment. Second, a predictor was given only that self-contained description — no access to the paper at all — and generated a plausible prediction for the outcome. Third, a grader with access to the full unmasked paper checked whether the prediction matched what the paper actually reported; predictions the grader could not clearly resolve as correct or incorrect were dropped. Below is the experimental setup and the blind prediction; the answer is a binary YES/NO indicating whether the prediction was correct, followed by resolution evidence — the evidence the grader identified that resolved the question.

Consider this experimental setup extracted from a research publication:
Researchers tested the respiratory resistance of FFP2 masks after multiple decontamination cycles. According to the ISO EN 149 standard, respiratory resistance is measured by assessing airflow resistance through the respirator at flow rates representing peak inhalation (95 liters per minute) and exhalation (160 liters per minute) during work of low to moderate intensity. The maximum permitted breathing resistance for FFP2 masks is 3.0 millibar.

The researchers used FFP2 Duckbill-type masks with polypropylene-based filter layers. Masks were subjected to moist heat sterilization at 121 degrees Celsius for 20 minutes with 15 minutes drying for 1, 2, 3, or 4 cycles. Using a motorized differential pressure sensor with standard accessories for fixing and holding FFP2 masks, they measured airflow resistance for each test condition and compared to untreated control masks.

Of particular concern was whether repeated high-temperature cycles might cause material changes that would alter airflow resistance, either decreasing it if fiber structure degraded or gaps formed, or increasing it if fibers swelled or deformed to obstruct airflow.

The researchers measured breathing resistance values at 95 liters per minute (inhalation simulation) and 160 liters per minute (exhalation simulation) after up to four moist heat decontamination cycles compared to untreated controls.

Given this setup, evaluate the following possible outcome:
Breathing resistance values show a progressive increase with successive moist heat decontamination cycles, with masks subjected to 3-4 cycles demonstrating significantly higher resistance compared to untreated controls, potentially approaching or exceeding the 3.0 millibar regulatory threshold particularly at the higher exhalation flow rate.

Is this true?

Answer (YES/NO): NO